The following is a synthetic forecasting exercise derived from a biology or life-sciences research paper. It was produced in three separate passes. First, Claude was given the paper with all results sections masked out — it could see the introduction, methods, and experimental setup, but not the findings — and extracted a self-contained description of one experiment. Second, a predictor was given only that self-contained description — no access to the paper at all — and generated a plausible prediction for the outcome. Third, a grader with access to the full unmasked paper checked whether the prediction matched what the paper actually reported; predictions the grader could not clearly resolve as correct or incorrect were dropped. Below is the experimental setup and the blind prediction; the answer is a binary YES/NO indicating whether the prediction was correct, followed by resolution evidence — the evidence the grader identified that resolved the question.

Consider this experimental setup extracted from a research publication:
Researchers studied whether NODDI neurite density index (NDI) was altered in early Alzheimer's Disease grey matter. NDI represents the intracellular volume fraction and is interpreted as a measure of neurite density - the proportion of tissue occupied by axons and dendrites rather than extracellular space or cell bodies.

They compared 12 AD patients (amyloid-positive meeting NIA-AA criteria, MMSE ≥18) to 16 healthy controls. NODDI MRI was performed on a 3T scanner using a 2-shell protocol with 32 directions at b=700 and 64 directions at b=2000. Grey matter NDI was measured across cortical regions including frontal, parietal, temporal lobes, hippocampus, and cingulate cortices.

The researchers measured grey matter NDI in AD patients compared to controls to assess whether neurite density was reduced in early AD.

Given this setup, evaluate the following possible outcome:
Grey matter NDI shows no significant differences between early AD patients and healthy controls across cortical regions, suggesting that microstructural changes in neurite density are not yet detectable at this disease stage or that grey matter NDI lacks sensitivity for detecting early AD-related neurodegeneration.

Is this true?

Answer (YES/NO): NO